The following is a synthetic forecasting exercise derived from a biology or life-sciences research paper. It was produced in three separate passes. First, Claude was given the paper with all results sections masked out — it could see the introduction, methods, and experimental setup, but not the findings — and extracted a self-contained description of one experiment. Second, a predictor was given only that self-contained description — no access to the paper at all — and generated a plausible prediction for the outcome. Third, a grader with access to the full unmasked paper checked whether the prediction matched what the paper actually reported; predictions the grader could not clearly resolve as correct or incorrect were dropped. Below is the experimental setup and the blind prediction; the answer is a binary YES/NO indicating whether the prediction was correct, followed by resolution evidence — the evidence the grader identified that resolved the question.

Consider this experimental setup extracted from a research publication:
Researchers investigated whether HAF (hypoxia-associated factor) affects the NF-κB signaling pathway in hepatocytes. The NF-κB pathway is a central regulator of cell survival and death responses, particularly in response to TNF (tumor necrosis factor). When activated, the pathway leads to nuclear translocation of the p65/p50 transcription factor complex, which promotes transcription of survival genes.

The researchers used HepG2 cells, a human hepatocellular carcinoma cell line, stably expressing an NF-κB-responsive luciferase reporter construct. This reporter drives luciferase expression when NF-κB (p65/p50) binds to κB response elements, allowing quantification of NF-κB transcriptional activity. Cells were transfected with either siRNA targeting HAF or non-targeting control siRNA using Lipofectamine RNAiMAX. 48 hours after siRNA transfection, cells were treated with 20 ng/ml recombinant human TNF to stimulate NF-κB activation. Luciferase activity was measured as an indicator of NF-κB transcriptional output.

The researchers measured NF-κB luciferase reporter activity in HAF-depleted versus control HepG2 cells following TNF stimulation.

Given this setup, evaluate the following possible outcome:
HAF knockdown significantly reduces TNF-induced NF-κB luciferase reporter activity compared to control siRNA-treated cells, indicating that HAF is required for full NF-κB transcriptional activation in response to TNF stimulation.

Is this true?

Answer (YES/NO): YES